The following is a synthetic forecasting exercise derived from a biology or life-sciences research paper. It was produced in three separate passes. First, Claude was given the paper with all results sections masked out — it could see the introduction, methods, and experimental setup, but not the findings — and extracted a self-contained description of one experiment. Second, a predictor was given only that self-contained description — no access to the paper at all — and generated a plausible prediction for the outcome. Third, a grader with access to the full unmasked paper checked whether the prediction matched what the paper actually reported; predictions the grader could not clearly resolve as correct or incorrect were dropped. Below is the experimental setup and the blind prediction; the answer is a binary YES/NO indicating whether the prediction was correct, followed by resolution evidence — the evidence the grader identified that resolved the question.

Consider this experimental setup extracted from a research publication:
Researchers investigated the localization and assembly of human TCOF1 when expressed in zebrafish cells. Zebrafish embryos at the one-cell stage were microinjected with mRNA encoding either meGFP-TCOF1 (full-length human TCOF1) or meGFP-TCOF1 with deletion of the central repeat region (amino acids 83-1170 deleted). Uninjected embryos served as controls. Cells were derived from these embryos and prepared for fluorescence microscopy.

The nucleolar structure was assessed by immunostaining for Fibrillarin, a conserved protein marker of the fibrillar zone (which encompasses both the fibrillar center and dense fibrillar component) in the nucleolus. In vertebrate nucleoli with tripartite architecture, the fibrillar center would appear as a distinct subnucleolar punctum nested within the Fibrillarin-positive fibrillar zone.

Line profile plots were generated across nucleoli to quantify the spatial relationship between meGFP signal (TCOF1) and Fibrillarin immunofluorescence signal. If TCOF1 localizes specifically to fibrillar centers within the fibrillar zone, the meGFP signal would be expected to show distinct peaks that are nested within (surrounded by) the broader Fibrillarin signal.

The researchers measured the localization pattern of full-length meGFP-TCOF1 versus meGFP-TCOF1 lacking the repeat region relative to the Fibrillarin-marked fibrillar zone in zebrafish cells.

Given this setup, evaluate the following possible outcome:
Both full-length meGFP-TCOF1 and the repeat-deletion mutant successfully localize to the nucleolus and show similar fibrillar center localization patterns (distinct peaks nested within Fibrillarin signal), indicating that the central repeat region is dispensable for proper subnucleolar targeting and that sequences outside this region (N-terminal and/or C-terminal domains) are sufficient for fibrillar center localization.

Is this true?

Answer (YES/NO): NO